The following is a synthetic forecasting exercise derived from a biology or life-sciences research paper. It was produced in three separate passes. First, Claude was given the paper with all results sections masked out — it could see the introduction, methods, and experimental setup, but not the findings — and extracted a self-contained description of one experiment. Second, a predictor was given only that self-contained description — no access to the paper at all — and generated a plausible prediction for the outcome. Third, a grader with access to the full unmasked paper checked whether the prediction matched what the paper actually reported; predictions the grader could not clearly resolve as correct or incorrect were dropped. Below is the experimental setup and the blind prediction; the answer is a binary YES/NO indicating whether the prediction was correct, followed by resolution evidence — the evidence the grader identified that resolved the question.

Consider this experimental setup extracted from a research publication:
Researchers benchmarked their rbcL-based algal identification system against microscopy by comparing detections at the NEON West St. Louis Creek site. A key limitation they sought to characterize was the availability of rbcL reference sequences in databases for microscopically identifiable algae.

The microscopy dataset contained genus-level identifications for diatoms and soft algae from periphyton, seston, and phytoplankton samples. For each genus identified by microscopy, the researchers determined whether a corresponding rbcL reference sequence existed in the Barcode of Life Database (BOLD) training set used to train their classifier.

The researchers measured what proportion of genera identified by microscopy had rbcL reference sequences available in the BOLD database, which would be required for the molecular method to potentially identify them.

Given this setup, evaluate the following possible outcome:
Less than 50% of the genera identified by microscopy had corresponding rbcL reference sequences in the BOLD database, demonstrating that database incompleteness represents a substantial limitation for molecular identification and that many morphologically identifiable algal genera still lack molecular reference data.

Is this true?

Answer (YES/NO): NO